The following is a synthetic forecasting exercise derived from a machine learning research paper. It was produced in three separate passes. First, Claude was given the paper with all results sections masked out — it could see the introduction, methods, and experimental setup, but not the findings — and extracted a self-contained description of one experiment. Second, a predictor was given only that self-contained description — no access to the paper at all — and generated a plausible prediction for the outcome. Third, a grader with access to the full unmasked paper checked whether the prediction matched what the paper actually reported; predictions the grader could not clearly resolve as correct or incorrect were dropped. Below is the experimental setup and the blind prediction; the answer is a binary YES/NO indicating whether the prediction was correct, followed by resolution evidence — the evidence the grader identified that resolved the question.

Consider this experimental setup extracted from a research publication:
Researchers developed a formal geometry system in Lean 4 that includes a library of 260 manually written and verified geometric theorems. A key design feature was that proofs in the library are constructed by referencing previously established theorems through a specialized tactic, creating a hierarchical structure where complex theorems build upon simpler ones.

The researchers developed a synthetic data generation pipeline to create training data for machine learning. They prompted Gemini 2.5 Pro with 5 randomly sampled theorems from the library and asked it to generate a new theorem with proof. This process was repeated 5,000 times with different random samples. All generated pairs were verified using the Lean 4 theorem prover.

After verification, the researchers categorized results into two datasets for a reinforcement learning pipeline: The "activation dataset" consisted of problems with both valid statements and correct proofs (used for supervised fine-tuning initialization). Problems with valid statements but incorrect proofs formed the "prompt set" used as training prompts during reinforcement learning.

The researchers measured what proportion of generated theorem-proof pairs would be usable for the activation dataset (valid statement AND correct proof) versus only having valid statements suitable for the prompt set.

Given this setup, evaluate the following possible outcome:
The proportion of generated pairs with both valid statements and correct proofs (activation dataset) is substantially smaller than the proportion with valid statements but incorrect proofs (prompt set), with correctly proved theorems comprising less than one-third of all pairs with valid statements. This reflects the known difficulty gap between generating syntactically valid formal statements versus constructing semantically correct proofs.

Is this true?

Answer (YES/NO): YES